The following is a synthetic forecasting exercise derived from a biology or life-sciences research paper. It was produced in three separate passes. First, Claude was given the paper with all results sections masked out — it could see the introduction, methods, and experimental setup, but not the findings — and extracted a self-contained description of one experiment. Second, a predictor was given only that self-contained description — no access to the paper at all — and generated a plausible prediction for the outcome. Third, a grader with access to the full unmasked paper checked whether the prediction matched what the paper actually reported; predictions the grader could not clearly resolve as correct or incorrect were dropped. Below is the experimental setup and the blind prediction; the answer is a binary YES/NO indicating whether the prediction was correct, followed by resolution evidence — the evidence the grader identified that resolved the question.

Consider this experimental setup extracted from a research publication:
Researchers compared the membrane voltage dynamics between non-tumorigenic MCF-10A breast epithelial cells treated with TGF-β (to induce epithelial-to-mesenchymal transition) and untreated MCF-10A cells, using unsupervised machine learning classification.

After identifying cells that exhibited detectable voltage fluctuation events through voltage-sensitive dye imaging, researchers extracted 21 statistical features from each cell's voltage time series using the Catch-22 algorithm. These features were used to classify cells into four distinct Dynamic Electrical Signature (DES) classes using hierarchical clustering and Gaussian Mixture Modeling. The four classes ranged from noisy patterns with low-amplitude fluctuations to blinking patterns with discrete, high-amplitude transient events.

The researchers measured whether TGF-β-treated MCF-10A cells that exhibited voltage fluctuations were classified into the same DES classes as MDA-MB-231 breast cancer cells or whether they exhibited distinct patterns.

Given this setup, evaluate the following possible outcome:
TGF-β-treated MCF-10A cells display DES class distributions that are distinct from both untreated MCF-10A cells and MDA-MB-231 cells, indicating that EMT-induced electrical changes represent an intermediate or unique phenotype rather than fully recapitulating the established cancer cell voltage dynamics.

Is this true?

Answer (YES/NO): NO